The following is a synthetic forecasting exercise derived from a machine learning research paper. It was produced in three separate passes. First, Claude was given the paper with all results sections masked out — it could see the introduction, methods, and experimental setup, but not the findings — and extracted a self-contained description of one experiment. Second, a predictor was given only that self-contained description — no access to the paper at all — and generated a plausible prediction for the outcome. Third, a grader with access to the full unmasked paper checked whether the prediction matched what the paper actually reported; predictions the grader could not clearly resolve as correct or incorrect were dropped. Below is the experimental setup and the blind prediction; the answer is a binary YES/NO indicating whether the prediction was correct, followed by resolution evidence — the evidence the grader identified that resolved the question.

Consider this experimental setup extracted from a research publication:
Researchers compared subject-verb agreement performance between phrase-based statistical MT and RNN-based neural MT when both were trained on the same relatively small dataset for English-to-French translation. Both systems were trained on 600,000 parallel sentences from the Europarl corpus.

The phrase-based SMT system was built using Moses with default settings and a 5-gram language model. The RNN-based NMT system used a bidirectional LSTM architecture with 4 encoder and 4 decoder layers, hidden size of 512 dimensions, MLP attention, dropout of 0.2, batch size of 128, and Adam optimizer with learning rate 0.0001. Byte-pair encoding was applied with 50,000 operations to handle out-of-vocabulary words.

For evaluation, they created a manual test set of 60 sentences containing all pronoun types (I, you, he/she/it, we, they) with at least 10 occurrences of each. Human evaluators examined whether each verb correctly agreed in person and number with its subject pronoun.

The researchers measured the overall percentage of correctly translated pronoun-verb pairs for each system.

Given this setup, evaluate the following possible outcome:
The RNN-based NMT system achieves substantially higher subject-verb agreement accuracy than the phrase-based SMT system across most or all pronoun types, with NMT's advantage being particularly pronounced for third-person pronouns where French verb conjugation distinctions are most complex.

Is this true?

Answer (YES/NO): NO